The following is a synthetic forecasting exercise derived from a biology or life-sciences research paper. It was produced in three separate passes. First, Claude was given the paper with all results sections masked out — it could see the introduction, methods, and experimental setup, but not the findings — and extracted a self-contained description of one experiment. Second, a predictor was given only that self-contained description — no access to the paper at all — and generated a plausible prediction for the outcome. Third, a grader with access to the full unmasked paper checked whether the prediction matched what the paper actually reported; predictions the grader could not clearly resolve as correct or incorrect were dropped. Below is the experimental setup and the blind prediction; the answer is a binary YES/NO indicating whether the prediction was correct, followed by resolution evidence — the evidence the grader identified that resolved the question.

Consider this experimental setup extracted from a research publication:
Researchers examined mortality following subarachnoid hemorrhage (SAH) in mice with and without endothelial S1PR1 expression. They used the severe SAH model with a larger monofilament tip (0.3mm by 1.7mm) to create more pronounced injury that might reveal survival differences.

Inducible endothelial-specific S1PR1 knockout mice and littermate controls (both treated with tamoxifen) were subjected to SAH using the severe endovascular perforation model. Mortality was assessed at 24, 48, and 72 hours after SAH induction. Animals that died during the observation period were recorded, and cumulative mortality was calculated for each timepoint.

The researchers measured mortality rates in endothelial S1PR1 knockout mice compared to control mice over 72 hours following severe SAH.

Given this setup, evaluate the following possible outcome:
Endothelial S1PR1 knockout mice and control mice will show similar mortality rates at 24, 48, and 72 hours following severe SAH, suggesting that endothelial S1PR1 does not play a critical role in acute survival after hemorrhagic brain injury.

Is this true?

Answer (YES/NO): NO